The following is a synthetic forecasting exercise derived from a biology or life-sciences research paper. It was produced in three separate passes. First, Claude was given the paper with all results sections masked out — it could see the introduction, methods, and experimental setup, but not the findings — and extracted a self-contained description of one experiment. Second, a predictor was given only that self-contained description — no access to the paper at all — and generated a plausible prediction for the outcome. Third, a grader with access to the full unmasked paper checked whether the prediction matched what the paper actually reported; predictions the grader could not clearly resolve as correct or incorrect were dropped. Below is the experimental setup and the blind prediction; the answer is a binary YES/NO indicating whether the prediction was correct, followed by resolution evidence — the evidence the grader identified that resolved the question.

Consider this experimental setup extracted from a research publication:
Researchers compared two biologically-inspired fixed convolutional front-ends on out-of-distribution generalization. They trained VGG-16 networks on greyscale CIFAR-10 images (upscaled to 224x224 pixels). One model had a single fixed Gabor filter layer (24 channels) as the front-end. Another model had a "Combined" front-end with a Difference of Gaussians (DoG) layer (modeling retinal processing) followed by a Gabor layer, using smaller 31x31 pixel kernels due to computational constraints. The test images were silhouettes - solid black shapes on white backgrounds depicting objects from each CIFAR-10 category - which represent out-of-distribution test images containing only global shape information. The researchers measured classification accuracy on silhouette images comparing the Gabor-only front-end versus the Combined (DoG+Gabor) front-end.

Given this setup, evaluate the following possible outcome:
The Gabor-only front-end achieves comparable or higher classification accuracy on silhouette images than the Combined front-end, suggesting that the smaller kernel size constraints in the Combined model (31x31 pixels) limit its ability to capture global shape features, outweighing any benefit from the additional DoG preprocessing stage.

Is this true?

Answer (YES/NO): NO